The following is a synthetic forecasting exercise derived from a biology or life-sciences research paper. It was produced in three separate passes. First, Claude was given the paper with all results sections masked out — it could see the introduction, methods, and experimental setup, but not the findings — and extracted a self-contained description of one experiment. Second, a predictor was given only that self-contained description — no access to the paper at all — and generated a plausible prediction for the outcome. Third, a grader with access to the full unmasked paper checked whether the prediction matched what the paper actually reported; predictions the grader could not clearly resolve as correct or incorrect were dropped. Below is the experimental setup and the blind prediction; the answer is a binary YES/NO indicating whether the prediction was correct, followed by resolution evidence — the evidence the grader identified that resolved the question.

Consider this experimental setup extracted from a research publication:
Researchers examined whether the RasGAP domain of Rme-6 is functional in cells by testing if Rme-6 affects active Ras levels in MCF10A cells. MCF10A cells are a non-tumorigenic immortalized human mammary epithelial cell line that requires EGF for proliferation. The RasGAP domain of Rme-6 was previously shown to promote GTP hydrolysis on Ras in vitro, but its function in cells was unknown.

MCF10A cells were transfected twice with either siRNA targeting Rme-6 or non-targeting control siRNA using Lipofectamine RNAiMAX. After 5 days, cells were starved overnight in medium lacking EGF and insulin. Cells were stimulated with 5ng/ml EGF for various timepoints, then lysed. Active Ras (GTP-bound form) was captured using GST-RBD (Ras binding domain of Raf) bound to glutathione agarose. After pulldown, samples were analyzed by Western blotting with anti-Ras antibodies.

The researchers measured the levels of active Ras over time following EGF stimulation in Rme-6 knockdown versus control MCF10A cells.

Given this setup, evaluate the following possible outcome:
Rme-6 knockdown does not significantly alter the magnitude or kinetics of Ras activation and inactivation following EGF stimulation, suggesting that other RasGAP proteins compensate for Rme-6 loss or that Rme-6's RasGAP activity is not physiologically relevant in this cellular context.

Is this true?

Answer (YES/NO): NO